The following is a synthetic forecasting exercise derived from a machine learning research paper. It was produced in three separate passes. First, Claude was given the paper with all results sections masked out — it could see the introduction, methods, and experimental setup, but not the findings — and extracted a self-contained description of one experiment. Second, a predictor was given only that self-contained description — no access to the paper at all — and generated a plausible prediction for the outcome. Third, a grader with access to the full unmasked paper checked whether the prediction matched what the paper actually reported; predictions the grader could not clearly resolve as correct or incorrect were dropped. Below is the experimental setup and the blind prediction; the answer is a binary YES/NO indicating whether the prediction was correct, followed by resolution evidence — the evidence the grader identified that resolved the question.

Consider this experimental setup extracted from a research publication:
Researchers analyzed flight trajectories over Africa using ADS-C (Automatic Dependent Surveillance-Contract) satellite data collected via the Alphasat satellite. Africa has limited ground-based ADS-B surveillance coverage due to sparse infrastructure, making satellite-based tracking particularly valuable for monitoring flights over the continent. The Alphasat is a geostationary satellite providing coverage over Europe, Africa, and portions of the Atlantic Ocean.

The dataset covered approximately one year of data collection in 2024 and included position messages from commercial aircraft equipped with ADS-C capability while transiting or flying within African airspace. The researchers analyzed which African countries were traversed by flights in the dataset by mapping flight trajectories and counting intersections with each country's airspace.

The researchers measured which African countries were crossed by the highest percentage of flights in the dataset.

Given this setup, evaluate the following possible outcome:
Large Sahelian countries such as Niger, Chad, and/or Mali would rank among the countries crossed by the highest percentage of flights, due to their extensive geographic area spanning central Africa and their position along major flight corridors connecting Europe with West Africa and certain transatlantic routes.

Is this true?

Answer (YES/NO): NO